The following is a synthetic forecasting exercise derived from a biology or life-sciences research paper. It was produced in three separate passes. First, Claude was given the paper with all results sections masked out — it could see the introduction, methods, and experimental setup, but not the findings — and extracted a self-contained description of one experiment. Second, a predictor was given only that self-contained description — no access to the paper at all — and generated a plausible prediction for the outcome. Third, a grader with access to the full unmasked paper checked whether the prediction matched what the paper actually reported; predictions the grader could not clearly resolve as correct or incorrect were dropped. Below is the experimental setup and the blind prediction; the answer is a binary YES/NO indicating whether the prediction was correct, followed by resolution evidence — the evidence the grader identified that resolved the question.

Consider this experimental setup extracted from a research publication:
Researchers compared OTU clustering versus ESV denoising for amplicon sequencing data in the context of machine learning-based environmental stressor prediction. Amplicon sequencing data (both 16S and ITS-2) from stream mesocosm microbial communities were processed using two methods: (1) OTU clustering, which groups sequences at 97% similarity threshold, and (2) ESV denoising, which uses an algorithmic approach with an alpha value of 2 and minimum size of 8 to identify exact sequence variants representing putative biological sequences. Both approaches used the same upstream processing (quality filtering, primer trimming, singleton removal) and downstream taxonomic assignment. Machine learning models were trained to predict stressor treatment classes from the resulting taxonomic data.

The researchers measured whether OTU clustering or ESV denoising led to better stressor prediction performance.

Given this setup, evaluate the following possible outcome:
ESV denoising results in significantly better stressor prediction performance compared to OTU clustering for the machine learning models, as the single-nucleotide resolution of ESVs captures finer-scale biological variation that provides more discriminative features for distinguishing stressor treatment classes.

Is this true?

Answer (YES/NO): NO